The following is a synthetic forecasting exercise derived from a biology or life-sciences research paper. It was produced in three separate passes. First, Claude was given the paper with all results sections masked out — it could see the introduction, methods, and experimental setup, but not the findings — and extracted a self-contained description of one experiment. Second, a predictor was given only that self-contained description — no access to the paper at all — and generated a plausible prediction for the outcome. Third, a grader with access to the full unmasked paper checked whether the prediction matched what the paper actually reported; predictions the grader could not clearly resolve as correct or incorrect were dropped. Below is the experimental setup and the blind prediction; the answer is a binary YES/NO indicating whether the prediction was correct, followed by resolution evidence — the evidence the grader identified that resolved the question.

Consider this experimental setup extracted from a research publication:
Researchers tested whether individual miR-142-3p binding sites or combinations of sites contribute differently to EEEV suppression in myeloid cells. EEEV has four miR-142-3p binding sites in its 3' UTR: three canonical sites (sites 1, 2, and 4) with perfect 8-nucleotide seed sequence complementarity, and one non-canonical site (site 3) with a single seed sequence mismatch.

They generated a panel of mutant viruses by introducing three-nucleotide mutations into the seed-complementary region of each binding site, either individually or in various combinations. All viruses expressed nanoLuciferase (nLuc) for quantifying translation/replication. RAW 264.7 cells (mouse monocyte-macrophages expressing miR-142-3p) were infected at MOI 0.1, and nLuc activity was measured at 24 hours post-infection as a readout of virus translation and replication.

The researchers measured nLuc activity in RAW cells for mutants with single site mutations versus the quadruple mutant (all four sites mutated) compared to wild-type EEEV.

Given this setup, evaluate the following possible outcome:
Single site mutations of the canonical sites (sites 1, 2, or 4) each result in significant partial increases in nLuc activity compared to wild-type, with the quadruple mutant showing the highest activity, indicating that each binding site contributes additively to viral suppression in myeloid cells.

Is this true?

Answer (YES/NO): NO